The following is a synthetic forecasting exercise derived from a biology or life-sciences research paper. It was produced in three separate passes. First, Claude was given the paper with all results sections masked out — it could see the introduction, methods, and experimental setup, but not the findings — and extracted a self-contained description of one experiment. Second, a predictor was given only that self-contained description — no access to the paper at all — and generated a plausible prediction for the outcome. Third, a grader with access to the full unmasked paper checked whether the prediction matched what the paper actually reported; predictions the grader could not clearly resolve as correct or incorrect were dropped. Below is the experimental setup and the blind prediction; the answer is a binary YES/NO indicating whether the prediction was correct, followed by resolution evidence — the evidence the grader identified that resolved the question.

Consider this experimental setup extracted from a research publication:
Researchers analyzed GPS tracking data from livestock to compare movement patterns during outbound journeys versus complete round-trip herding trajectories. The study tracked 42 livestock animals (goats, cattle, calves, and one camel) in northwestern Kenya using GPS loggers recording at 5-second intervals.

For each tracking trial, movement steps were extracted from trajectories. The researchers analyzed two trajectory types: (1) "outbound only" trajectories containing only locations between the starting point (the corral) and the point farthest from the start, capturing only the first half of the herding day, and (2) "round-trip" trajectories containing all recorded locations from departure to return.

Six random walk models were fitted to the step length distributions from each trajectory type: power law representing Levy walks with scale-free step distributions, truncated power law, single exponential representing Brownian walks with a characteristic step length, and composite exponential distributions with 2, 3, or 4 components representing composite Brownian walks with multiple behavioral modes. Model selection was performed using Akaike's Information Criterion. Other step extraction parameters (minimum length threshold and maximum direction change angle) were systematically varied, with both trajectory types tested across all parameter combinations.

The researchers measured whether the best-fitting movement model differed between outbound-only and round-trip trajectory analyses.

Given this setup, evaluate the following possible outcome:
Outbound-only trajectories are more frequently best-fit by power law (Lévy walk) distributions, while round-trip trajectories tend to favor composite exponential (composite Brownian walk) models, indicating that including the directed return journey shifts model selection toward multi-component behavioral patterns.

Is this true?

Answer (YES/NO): NO